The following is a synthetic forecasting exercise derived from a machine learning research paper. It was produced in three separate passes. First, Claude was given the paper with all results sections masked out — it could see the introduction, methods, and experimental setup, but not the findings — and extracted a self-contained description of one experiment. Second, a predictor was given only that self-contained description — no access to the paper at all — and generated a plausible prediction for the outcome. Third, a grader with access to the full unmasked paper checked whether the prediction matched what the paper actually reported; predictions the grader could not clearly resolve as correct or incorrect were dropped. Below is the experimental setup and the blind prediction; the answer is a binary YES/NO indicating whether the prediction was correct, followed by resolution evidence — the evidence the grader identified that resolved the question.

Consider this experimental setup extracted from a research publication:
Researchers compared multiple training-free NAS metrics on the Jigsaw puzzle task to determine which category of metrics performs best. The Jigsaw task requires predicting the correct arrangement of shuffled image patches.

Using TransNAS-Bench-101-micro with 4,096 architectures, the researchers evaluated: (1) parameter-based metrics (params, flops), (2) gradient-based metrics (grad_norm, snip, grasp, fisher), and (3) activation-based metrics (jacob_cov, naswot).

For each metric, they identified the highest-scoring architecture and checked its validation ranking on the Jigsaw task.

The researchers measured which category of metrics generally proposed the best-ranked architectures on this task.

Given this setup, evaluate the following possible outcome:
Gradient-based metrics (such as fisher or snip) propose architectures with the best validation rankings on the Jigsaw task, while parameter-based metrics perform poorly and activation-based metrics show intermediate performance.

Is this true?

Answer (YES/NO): NO